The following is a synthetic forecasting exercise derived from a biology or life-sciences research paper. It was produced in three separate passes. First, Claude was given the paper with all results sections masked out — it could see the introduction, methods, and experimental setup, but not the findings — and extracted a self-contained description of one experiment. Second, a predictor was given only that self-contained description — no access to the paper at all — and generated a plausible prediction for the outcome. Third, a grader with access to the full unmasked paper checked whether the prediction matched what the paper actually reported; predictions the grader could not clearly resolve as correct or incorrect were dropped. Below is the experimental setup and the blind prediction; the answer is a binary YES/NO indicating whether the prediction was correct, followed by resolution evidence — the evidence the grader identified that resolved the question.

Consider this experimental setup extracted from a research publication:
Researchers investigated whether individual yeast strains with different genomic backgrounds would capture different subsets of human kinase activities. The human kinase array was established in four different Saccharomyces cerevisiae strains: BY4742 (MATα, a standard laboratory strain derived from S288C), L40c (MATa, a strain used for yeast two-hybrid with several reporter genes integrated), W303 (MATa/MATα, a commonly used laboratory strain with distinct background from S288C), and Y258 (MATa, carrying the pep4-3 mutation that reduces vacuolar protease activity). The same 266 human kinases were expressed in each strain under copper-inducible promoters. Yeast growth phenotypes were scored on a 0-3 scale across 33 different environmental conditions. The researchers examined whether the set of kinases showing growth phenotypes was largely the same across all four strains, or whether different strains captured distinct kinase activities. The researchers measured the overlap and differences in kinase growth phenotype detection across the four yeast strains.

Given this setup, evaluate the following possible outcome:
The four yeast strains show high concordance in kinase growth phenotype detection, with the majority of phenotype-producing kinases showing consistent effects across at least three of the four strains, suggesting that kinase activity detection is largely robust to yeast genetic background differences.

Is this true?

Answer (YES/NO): NO